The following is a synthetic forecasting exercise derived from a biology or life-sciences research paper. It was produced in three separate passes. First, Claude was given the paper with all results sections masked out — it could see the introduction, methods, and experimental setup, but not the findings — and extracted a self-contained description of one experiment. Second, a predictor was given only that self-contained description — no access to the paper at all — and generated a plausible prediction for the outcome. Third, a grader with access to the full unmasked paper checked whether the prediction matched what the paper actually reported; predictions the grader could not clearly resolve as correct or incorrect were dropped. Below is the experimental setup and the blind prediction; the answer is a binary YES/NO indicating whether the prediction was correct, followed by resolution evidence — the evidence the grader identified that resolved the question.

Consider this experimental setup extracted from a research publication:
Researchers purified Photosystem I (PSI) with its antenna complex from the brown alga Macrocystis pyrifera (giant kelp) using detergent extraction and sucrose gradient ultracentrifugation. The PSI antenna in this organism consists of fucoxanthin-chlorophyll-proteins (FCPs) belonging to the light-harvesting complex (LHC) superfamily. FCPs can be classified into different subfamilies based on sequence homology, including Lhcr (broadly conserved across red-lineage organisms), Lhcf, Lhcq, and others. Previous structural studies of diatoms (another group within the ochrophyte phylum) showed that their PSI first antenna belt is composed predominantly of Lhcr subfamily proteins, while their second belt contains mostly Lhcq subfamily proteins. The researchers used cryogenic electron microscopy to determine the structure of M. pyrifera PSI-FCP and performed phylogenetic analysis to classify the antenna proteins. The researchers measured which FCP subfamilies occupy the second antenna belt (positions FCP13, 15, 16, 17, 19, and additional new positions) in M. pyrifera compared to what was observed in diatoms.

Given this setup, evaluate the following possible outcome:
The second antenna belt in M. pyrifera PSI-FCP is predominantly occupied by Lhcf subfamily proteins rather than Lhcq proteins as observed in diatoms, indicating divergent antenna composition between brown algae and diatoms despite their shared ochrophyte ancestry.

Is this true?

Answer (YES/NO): YES